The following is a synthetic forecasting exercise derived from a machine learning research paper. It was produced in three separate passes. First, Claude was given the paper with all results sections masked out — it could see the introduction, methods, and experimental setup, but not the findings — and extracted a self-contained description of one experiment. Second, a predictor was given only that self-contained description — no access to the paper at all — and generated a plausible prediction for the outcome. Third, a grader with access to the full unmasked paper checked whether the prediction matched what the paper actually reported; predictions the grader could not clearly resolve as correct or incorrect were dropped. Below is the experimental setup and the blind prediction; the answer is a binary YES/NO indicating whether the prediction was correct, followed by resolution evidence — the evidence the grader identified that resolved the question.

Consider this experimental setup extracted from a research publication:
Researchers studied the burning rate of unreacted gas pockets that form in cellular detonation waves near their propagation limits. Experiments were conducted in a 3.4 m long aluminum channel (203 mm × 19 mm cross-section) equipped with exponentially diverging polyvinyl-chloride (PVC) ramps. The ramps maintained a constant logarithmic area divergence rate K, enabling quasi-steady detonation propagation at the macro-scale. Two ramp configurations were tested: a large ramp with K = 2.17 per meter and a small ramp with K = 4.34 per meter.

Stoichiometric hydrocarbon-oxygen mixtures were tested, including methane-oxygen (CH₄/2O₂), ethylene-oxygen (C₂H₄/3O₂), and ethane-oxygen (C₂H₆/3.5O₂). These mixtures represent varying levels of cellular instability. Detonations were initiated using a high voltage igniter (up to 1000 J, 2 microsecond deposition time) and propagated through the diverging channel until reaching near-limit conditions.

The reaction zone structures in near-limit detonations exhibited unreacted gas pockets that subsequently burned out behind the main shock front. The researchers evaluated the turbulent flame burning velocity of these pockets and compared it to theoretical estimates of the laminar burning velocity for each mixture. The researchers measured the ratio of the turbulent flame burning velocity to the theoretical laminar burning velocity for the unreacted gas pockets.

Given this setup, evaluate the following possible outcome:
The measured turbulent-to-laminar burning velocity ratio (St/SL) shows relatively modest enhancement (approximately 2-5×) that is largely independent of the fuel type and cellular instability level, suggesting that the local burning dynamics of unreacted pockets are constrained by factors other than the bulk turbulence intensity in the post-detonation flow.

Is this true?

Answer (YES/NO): NO